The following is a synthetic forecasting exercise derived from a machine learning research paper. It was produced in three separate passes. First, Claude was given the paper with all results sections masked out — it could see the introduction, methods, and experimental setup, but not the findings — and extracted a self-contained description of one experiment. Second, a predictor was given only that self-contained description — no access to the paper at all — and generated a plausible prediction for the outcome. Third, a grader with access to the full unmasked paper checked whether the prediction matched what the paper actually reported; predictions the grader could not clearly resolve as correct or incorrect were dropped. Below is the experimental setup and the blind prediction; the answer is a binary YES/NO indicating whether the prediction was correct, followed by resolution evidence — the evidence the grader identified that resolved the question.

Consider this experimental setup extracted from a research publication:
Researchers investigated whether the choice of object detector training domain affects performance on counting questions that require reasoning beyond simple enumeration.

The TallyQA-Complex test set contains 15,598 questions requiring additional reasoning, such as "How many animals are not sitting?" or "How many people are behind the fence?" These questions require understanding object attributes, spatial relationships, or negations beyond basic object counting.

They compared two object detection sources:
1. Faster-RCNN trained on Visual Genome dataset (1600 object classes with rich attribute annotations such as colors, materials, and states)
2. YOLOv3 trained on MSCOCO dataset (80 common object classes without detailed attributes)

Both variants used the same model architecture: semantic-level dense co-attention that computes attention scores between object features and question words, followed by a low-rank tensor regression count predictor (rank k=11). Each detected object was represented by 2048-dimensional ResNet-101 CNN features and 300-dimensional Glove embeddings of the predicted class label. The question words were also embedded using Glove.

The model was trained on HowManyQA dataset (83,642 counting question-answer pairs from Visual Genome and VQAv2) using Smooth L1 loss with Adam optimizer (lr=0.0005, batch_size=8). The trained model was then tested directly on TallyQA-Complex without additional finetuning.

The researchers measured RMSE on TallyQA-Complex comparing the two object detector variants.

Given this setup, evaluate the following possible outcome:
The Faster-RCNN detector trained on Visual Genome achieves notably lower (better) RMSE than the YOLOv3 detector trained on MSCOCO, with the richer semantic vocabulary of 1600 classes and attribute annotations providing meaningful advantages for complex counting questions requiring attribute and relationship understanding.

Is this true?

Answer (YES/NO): NO